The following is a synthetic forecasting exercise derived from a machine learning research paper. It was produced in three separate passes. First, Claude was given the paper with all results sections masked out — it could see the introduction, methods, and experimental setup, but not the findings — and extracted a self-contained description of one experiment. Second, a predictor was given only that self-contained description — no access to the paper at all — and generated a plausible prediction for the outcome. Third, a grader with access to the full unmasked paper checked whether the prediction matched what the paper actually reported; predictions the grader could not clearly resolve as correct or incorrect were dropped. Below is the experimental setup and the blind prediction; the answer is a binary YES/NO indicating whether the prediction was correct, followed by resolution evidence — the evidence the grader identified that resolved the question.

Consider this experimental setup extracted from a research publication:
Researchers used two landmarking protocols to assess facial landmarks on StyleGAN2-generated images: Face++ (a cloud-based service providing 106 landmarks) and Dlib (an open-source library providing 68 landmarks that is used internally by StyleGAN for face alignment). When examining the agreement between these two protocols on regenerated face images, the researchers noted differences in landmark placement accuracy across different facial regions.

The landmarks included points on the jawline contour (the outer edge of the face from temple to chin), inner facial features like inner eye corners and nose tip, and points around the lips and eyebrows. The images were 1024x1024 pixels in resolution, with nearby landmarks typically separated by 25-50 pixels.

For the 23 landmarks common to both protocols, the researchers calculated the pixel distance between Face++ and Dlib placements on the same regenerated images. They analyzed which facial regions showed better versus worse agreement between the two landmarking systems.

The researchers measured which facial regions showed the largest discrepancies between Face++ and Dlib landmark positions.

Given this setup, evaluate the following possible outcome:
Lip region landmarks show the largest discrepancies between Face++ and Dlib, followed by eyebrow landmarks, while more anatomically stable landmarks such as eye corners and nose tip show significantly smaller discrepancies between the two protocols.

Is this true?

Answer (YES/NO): NO